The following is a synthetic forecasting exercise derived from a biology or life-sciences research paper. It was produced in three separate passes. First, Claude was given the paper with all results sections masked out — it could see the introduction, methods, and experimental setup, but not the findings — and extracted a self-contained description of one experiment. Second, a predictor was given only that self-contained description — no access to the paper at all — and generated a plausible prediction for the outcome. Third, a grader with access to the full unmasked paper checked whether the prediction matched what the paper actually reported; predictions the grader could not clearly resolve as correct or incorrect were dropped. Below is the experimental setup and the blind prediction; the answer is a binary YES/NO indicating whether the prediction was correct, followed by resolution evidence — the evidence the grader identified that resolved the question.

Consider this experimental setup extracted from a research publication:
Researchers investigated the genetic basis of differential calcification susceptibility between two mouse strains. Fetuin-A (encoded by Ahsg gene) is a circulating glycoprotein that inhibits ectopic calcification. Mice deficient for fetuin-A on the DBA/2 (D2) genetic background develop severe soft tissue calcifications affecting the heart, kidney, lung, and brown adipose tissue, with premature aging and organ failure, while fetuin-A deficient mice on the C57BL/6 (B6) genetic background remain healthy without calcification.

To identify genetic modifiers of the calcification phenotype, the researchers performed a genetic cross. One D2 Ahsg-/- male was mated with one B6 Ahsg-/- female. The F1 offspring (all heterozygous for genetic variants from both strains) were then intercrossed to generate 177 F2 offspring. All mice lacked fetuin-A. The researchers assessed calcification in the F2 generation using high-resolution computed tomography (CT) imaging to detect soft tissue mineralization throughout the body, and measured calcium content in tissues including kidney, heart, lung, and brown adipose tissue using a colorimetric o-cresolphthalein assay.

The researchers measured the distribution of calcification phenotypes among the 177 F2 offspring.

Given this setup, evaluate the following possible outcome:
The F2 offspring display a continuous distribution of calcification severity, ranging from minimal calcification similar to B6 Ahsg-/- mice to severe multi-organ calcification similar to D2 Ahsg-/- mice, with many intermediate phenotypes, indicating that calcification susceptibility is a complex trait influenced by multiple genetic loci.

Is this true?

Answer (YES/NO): NO